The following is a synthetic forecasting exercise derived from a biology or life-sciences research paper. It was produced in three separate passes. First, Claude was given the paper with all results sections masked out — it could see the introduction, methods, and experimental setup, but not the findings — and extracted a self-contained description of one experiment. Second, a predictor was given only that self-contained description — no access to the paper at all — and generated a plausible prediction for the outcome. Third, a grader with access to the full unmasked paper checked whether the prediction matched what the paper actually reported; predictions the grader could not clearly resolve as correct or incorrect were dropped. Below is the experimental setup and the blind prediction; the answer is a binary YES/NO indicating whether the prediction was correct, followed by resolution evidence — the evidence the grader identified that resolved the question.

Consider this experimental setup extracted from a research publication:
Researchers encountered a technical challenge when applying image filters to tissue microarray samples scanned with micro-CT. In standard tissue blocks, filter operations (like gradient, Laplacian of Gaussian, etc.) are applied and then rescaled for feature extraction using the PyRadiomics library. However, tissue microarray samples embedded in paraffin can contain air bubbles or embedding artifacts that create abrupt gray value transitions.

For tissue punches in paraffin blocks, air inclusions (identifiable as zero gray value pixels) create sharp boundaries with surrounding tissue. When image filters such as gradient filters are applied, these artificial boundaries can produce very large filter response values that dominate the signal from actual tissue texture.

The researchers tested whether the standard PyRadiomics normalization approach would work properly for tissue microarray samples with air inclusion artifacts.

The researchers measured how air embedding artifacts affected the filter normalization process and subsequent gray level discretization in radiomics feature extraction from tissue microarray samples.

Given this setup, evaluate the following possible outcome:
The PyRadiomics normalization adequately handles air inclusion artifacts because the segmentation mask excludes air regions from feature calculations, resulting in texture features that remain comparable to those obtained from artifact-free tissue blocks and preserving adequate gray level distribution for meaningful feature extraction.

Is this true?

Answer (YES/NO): NO